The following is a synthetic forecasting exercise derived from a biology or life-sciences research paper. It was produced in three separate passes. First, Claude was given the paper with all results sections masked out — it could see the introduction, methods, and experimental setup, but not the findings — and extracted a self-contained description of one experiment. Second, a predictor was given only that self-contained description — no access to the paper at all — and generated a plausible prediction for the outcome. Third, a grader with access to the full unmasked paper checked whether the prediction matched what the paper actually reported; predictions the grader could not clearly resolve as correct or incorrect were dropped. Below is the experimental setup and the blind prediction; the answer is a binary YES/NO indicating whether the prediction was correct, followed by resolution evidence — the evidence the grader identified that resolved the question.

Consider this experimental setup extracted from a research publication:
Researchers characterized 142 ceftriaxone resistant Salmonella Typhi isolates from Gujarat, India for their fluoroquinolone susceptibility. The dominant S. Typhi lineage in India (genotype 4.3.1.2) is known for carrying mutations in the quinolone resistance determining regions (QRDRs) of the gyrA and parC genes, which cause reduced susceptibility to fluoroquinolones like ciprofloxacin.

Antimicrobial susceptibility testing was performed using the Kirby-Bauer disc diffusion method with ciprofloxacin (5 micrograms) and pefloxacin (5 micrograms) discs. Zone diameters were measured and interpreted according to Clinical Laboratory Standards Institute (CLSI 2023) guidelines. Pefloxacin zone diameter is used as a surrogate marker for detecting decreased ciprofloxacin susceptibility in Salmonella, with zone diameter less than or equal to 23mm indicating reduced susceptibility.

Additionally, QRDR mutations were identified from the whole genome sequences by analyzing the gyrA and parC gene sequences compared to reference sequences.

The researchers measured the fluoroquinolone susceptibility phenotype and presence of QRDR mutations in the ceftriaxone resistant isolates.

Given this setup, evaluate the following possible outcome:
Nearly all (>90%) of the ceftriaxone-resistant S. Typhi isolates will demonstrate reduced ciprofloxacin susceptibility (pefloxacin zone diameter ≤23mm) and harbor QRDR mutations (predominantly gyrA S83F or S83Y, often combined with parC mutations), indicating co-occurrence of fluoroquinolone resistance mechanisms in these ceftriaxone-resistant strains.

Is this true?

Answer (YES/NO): NO